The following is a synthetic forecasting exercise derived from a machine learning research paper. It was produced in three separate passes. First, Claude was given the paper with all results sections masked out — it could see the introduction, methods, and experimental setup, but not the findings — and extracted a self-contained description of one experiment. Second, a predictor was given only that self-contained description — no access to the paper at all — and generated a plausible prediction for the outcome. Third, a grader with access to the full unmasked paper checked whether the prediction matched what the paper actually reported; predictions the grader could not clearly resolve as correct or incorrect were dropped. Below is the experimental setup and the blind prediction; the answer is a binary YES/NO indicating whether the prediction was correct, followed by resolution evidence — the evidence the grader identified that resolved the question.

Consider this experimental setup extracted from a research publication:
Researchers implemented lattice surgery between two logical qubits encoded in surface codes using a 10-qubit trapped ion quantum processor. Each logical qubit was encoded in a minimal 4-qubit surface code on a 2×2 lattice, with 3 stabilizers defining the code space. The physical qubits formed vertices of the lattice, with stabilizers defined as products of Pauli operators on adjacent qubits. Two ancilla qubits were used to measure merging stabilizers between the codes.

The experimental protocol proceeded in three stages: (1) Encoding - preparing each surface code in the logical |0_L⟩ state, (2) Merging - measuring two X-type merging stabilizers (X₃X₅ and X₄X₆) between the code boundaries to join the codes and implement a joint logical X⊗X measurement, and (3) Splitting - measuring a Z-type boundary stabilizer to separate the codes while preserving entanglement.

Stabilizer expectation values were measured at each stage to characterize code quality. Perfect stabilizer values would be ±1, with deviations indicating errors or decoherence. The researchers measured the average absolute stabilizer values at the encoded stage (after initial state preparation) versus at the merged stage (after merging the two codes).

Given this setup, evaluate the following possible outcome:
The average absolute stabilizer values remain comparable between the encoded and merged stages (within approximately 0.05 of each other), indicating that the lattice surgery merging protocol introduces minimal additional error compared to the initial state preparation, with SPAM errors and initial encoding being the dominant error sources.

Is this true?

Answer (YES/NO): NO